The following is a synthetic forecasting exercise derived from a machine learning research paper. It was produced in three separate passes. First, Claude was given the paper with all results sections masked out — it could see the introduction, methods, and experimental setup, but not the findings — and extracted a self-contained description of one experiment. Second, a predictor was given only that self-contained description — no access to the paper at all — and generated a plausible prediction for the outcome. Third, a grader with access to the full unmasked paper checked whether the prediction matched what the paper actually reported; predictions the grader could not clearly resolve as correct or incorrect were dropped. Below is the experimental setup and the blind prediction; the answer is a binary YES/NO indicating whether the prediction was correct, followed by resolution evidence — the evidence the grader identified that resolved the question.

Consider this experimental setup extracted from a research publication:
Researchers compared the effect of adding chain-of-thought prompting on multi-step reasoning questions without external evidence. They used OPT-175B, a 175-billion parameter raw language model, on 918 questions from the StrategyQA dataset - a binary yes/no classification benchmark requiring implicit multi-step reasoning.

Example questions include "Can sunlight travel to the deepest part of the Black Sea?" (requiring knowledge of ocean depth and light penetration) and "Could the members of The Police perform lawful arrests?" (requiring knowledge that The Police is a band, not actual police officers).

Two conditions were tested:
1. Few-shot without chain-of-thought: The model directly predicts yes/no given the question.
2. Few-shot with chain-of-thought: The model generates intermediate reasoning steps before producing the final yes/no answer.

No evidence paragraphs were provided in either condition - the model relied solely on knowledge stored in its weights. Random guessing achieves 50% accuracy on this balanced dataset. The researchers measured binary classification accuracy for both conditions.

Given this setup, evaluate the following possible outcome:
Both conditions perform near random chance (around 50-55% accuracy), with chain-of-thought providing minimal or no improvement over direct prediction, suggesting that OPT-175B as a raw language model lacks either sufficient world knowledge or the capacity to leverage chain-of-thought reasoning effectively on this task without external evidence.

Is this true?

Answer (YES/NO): NO